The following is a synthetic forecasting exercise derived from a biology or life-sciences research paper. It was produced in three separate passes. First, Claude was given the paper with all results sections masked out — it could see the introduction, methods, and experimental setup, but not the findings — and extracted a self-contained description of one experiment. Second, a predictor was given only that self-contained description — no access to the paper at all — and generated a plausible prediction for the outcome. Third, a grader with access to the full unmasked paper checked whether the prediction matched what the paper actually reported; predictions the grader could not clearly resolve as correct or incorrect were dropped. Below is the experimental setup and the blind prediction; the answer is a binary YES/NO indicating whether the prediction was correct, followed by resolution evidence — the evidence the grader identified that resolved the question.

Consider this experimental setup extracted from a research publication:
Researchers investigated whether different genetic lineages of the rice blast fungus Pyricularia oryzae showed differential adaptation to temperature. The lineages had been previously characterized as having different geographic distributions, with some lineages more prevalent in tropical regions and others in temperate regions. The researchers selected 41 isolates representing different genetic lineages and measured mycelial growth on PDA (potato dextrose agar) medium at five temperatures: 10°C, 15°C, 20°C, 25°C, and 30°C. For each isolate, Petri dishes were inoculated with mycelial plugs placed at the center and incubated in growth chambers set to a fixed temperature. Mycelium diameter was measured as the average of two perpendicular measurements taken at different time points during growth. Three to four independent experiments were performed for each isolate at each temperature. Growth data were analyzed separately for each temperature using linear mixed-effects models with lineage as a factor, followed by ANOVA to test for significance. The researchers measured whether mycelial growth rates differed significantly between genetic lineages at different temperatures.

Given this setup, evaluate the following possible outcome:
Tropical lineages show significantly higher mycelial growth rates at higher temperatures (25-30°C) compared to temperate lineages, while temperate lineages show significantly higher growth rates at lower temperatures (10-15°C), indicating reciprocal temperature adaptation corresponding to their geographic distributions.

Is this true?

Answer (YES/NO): NO